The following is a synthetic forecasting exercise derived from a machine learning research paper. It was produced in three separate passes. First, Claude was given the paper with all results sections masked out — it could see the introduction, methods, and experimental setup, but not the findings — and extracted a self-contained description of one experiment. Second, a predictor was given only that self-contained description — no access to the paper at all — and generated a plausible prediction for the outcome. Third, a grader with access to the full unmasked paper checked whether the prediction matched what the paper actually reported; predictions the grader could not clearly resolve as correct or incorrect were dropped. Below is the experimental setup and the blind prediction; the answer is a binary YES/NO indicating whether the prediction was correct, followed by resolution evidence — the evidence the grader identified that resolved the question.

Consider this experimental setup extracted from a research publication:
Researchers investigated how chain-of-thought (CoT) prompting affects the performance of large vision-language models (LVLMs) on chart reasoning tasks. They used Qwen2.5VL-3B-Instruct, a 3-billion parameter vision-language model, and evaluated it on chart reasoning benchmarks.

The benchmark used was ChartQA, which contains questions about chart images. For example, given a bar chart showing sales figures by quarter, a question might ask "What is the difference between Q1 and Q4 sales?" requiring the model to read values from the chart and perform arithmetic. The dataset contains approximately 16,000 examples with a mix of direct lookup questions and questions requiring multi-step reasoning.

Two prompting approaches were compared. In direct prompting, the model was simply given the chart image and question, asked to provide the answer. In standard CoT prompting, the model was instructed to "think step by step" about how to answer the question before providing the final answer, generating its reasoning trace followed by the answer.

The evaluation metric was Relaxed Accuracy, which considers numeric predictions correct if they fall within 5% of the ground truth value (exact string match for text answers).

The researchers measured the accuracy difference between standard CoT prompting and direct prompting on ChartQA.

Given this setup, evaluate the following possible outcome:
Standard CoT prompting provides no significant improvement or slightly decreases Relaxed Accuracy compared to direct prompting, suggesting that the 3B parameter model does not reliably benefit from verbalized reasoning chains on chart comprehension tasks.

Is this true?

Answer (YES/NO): NO